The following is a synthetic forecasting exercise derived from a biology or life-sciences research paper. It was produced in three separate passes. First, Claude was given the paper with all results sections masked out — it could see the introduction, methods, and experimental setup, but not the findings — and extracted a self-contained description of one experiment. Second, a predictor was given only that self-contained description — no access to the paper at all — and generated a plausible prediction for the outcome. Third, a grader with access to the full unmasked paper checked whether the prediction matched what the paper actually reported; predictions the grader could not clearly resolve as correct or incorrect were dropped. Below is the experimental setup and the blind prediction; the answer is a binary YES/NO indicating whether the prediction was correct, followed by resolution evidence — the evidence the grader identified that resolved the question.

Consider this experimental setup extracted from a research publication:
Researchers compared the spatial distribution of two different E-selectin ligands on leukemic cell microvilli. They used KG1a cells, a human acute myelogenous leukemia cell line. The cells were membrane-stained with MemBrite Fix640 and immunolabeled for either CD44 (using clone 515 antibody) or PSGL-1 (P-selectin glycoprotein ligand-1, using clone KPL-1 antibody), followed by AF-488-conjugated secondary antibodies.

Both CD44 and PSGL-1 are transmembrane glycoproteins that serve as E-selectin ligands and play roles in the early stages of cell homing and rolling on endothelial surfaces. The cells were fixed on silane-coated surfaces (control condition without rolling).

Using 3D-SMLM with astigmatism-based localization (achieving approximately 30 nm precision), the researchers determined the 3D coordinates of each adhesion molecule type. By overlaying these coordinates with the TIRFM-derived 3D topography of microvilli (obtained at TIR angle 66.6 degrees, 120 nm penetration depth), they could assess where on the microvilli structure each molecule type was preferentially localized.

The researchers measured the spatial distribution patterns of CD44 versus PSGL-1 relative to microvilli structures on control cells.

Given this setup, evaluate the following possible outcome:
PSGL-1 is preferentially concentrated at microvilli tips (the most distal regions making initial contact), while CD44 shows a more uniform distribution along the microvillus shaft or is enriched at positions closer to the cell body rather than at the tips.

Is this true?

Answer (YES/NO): NO